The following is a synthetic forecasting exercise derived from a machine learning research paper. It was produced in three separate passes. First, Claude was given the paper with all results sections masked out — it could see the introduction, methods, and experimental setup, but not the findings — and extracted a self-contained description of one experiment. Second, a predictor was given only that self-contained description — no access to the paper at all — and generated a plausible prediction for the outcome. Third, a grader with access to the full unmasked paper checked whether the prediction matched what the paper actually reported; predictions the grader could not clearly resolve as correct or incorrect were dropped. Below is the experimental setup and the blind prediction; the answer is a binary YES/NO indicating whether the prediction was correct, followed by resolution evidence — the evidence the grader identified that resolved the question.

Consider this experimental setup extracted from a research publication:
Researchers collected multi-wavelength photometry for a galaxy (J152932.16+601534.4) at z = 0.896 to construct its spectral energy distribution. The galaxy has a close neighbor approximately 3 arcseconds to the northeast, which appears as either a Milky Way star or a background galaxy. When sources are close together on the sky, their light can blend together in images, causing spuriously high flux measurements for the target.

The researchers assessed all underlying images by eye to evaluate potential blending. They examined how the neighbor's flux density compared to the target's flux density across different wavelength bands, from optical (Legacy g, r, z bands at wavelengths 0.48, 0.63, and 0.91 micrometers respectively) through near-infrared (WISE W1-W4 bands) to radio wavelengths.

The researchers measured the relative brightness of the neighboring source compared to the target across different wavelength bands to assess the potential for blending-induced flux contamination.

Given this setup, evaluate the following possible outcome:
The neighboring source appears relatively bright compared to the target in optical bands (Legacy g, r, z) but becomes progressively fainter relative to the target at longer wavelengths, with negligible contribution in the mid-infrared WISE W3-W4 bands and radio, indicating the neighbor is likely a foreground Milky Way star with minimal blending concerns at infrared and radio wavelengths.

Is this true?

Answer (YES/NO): YES